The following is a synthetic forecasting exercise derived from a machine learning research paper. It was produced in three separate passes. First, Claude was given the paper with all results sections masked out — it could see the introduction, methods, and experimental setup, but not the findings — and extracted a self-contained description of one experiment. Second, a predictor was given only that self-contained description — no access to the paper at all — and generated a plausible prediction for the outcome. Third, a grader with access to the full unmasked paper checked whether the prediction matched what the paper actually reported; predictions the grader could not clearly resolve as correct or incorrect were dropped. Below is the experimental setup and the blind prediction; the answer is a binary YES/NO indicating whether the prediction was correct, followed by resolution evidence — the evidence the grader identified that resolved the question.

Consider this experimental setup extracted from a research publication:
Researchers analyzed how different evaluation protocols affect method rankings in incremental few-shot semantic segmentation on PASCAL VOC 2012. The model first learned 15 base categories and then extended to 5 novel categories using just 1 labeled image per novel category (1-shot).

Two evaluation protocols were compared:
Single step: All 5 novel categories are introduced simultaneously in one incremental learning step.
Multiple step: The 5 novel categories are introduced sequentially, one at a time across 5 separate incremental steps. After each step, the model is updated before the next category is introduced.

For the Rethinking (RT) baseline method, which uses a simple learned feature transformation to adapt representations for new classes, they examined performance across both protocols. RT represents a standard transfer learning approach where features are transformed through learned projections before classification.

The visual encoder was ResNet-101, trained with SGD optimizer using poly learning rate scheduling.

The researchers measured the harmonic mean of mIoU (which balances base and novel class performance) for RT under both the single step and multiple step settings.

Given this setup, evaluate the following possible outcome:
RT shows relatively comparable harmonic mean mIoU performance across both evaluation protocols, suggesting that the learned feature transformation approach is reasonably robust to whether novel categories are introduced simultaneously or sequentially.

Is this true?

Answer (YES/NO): NO